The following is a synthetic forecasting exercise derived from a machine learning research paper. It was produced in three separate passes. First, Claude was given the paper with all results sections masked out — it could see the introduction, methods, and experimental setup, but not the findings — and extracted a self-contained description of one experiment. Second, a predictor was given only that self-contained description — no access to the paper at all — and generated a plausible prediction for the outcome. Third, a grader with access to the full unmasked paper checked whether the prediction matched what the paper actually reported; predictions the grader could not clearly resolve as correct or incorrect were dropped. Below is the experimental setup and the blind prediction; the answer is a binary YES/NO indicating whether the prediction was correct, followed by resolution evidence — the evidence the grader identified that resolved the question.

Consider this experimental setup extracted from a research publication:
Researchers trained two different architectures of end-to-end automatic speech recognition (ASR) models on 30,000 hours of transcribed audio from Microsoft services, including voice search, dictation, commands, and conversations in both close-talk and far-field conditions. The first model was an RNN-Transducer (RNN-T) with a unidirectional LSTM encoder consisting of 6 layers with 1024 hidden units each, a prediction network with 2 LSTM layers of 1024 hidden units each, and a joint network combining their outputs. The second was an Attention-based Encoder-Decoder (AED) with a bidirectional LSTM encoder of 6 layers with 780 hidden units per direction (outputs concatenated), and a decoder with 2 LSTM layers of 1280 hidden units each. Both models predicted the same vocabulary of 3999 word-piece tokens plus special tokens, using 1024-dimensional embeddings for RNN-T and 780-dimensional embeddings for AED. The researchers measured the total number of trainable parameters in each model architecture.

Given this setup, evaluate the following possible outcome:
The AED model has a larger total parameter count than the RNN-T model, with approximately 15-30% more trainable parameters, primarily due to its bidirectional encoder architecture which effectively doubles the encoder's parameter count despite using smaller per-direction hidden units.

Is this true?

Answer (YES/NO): YES